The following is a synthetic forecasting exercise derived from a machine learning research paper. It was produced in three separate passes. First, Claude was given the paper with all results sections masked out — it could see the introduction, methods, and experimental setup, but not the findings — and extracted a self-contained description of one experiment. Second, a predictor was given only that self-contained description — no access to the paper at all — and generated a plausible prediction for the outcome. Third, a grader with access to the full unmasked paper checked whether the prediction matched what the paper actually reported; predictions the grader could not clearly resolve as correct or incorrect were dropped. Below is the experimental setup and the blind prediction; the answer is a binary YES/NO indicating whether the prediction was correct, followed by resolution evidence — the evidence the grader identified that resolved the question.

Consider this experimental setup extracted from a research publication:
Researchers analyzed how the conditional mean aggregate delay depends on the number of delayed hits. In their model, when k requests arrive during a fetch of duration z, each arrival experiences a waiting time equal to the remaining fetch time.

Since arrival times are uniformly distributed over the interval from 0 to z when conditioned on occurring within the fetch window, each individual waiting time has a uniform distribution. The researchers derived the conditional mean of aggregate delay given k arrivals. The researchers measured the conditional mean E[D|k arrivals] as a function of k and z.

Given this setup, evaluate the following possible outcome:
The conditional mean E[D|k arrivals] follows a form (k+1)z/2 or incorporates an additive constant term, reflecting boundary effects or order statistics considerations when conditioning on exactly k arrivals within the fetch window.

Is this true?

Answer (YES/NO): YES